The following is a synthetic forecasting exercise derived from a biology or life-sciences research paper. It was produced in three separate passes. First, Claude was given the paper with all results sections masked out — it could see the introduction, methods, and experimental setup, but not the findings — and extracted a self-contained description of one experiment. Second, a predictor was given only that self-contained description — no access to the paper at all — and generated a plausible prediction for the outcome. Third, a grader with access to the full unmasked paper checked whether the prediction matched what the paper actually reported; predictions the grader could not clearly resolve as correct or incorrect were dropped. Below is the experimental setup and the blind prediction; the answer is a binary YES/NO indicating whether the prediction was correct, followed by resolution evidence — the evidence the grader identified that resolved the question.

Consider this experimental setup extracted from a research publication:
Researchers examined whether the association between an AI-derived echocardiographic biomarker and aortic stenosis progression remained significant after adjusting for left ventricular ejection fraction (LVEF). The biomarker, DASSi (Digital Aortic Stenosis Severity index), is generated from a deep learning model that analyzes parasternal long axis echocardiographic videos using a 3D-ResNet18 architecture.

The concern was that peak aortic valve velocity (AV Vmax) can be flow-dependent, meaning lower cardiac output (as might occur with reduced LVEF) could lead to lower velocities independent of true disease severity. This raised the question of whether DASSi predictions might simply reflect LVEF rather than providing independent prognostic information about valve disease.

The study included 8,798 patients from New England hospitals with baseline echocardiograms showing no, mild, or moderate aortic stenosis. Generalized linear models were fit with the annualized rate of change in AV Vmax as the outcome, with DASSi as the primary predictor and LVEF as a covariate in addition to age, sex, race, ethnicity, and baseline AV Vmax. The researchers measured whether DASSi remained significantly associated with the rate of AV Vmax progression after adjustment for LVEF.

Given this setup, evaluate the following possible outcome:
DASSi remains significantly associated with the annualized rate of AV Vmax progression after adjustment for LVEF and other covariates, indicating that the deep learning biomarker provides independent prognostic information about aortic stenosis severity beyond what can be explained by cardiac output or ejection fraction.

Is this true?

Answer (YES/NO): YES